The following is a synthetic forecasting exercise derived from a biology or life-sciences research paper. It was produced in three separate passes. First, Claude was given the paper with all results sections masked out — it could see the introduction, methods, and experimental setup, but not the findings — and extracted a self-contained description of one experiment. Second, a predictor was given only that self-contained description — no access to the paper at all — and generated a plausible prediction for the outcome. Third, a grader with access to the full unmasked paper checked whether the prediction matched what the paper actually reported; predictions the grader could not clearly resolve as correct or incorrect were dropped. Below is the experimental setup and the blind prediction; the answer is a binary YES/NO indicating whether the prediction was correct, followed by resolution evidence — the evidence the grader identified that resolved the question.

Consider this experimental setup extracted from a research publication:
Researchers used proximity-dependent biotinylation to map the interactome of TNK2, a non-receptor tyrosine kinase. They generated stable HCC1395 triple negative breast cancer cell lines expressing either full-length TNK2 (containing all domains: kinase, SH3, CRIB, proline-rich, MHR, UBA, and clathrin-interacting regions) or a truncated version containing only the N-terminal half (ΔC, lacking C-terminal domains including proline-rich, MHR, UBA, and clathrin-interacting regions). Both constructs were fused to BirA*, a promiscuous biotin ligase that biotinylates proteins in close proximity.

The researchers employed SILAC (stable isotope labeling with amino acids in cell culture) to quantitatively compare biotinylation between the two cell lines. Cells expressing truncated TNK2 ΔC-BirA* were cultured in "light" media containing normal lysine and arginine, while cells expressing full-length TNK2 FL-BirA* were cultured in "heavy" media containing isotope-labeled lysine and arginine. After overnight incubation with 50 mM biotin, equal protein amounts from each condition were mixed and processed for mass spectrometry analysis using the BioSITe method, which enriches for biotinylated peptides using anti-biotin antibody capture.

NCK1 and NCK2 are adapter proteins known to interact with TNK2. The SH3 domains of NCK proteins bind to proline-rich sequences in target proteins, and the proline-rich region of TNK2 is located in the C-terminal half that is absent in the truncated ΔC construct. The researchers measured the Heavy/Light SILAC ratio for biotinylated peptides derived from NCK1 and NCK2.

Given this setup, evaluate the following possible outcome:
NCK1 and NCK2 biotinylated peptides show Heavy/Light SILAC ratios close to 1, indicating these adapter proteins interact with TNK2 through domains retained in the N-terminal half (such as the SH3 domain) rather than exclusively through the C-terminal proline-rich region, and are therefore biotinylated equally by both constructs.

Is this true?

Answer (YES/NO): NO